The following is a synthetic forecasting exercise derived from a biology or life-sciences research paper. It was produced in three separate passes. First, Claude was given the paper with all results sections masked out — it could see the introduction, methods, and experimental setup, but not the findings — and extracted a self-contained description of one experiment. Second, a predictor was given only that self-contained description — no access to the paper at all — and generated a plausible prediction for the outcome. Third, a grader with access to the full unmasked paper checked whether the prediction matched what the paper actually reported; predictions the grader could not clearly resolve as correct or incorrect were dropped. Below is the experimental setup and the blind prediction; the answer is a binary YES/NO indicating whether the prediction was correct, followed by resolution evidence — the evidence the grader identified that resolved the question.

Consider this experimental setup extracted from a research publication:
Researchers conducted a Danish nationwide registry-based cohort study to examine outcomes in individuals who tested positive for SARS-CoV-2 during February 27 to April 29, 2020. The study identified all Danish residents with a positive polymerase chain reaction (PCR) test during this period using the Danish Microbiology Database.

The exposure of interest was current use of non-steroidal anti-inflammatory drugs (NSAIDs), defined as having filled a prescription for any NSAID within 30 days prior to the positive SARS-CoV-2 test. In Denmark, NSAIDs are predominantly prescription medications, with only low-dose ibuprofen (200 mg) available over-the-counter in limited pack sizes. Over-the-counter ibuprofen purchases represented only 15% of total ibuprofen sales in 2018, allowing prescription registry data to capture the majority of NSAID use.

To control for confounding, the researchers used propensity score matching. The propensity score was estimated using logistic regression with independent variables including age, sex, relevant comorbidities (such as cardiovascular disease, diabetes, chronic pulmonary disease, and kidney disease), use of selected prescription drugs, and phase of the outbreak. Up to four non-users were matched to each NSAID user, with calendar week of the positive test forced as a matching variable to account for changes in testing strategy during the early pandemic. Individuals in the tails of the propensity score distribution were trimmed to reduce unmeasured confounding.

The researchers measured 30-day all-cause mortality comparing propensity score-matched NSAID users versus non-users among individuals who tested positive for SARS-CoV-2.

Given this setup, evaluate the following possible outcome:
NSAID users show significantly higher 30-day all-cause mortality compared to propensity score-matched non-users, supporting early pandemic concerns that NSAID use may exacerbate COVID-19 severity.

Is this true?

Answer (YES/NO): NO